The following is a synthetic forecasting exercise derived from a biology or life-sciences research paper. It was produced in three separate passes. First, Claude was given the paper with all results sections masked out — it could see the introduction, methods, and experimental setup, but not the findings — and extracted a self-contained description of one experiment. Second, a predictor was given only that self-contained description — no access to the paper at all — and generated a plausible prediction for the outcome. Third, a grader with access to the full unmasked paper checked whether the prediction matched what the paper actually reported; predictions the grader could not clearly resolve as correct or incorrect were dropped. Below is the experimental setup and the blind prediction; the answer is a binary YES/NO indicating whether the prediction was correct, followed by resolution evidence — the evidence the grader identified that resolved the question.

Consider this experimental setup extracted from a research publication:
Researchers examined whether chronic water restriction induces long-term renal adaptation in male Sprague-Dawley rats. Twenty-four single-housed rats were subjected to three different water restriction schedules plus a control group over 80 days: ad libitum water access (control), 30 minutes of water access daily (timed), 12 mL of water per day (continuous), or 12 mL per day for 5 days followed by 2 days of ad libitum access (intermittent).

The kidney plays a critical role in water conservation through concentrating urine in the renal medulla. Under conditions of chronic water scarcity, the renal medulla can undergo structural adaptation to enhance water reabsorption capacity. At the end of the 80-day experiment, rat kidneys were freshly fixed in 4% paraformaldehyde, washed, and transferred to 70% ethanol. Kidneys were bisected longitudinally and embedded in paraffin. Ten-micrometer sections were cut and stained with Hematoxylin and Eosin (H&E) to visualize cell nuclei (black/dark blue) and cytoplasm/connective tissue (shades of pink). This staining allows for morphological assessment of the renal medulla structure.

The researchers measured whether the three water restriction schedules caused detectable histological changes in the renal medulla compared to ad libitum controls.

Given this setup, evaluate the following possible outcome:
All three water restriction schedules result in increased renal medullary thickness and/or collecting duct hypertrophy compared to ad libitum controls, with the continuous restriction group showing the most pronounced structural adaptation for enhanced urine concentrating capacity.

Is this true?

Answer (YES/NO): NO